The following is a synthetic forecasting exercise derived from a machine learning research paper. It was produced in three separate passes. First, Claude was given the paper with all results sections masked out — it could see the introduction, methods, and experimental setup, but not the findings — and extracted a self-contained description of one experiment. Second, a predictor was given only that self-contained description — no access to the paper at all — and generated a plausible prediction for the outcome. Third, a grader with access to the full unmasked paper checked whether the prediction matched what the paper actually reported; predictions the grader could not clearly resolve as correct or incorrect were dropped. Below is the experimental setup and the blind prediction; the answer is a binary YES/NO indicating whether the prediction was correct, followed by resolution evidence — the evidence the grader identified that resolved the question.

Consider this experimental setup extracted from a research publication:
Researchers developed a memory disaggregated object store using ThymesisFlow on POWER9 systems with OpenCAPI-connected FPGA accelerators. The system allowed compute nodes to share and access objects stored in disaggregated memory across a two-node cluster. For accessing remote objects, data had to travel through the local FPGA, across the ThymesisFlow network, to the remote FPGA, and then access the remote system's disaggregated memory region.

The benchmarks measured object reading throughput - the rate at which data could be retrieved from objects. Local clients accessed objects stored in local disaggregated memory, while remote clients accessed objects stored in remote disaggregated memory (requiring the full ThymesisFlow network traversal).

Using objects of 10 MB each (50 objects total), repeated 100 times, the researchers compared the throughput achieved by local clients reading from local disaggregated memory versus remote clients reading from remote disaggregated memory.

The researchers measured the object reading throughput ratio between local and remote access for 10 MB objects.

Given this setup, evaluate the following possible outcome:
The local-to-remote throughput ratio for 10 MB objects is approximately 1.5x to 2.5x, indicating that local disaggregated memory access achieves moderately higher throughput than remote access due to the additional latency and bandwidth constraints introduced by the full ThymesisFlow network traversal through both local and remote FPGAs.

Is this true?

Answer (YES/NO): NO